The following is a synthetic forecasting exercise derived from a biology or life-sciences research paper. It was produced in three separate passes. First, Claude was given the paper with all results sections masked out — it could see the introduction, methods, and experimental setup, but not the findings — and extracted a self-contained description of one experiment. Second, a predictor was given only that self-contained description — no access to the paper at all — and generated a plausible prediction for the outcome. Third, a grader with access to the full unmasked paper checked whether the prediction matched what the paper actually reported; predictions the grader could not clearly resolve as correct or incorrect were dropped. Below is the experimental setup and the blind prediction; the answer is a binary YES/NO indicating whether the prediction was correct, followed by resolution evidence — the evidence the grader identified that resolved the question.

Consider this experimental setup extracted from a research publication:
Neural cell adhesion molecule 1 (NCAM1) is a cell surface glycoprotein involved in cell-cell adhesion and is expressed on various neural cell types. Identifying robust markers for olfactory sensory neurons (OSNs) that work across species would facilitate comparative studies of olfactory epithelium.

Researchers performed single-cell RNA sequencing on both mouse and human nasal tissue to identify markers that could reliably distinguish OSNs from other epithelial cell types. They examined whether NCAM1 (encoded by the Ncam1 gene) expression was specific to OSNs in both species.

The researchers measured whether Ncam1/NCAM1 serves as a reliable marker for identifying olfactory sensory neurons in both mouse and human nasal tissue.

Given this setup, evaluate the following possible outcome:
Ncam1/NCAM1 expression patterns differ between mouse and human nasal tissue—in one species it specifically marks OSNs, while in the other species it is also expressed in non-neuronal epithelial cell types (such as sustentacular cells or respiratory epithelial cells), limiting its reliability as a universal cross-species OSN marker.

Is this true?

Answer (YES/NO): NO